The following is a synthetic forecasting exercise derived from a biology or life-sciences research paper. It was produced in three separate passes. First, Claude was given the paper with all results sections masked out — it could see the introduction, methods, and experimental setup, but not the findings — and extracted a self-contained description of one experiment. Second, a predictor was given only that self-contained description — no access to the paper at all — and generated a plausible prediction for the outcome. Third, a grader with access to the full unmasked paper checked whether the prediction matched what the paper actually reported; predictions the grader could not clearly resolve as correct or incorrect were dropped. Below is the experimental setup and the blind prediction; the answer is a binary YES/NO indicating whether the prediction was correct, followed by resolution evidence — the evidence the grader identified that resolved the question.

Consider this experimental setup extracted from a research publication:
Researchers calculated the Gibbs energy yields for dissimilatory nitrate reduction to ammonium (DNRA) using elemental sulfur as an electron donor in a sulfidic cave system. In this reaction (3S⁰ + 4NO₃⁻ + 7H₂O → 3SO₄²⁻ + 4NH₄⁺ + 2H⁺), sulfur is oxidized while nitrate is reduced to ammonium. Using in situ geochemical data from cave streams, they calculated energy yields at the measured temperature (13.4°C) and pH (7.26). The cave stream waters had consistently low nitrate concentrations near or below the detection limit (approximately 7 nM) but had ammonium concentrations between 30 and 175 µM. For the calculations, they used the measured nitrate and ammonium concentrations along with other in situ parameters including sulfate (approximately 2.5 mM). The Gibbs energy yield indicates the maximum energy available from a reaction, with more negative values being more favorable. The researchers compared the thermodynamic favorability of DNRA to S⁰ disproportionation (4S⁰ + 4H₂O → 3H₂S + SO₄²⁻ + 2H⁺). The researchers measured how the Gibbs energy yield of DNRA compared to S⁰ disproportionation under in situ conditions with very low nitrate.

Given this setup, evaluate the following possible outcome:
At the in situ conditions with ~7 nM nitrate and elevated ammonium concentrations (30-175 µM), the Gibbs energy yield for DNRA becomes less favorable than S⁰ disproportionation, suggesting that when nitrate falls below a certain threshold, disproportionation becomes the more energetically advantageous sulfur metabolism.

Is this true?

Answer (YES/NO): NO